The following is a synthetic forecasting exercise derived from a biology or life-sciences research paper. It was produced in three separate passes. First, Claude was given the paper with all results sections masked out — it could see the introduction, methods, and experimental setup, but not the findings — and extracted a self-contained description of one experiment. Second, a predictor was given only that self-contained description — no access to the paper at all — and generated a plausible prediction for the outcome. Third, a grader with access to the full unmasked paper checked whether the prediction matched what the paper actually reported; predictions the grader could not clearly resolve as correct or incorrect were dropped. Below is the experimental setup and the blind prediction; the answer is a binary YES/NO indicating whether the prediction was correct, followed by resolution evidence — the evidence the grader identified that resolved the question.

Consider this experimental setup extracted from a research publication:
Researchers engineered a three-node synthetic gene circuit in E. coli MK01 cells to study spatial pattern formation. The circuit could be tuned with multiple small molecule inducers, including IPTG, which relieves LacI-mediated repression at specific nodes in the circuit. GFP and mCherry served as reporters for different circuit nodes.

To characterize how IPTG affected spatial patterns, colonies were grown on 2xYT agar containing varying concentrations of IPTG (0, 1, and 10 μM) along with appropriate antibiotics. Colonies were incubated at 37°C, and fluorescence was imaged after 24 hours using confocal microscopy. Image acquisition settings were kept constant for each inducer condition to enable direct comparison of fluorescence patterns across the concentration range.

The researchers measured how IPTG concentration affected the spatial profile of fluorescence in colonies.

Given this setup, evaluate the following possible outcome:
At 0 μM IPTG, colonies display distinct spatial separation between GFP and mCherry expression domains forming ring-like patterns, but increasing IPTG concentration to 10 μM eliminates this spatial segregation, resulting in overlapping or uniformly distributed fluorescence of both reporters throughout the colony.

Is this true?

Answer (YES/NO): NO